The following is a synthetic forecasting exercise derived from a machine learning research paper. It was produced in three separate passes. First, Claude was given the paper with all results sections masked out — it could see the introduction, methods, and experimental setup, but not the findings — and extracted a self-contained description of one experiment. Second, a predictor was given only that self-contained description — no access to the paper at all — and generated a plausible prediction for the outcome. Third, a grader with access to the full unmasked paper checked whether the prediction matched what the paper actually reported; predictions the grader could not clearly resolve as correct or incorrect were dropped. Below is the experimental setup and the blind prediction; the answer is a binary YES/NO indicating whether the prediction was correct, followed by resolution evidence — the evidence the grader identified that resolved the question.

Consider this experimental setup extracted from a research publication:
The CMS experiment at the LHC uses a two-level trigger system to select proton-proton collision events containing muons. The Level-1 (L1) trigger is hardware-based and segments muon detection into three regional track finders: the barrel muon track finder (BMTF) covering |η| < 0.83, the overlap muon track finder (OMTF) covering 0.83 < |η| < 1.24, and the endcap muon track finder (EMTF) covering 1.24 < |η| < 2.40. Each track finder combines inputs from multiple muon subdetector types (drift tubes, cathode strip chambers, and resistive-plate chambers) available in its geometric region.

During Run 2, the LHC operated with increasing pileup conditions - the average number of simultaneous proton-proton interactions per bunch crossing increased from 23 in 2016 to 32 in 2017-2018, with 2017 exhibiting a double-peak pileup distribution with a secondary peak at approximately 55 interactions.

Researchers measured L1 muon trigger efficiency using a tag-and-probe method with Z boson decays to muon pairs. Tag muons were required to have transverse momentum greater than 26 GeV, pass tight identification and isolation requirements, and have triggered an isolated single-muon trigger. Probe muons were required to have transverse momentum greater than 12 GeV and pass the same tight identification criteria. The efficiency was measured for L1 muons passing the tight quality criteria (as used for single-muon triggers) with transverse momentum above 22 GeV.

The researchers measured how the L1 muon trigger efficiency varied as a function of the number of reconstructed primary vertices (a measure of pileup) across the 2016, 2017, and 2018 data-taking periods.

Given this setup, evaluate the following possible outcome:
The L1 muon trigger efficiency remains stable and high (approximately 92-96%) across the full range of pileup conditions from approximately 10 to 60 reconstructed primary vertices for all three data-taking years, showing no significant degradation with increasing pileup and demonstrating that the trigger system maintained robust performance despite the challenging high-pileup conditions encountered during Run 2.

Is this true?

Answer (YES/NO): YES